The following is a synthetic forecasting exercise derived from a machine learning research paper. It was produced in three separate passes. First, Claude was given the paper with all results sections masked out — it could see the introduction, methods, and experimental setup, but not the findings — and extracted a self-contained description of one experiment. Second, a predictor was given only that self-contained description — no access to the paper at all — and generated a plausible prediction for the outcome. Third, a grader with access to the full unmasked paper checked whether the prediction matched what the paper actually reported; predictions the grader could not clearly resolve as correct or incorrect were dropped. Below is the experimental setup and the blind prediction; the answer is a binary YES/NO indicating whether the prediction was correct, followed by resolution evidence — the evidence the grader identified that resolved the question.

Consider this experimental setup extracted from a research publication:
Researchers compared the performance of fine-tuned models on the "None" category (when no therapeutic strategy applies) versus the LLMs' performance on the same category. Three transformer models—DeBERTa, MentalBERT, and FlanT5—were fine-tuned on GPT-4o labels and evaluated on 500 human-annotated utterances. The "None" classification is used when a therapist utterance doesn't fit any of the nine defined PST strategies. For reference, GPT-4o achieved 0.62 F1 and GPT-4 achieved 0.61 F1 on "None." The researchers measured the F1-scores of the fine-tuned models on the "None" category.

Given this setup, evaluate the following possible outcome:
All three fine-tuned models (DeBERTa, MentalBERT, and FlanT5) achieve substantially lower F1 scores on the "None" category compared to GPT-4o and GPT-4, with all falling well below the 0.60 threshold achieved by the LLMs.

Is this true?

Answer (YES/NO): YES